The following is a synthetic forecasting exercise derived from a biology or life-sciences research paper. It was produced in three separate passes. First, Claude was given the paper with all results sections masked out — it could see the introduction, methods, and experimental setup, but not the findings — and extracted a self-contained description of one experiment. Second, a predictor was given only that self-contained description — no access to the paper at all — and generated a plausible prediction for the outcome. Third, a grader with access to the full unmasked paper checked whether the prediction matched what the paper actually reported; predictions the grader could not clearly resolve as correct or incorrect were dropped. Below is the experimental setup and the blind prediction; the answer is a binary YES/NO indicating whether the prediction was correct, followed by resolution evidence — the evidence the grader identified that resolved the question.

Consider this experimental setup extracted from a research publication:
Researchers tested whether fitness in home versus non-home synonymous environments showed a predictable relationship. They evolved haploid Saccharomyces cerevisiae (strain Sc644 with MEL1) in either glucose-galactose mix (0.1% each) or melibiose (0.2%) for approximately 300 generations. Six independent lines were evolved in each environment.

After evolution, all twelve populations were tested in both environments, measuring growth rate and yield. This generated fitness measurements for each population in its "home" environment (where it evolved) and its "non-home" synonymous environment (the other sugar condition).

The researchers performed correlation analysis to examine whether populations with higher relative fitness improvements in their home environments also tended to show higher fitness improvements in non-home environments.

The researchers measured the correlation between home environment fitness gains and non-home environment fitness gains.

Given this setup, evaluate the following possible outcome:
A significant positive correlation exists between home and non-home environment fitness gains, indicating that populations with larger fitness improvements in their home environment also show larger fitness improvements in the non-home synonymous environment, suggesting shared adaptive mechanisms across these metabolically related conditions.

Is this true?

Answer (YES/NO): NO